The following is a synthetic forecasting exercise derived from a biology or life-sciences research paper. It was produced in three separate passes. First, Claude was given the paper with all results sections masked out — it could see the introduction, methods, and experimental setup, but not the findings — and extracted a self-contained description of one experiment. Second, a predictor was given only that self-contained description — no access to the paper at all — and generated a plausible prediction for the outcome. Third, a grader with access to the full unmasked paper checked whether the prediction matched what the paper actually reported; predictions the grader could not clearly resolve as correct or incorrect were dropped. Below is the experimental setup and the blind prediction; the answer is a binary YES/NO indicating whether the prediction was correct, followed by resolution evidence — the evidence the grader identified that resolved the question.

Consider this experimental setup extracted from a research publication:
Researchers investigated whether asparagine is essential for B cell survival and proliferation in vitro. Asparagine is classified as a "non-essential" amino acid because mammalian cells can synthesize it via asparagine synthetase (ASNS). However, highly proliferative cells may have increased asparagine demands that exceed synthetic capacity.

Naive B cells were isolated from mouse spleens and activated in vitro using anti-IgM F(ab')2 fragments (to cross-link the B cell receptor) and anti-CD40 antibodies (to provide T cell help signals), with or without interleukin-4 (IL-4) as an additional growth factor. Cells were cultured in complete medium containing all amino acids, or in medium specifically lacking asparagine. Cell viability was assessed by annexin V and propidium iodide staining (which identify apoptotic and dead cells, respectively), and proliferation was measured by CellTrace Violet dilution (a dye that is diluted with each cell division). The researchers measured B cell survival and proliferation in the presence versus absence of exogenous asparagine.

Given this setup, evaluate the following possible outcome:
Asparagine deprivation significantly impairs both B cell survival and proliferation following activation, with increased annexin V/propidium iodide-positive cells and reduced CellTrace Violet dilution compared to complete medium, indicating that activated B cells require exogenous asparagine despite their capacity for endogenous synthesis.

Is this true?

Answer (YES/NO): YES